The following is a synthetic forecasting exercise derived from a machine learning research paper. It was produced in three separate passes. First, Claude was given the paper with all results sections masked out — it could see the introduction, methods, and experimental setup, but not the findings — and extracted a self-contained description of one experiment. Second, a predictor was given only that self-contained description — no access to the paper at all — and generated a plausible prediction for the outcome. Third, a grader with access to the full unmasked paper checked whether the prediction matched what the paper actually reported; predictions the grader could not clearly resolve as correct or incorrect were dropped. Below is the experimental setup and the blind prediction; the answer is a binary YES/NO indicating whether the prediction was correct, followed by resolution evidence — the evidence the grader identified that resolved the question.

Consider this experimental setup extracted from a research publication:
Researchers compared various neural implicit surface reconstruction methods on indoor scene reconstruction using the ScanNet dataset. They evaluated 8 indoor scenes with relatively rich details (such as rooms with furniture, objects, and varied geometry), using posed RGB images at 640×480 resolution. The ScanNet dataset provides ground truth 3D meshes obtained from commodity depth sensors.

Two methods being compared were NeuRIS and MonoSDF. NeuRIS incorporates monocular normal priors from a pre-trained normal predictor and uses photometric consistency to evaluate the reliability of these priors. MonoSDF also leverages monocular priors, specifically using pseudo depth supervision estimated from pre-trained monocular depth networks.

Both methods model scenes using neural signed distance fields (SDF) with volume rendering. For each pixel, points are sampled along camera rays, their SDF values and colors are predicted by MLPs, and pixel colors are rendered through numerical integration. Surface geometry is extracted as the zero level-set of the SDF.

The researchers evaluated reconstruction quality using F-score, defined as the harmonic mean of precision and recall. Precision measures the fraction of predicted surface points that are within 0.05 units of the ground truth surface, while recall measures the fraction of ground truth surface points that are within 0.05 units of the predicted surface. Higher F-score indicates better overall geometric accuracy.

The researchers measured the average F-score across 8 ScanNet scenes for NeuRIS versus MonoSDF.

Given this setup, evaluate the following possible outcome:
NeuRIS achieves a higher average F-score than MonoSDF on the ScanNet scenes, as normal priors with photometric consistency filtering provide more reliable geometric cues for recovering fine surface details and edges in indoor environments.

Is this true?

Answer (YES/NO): YES